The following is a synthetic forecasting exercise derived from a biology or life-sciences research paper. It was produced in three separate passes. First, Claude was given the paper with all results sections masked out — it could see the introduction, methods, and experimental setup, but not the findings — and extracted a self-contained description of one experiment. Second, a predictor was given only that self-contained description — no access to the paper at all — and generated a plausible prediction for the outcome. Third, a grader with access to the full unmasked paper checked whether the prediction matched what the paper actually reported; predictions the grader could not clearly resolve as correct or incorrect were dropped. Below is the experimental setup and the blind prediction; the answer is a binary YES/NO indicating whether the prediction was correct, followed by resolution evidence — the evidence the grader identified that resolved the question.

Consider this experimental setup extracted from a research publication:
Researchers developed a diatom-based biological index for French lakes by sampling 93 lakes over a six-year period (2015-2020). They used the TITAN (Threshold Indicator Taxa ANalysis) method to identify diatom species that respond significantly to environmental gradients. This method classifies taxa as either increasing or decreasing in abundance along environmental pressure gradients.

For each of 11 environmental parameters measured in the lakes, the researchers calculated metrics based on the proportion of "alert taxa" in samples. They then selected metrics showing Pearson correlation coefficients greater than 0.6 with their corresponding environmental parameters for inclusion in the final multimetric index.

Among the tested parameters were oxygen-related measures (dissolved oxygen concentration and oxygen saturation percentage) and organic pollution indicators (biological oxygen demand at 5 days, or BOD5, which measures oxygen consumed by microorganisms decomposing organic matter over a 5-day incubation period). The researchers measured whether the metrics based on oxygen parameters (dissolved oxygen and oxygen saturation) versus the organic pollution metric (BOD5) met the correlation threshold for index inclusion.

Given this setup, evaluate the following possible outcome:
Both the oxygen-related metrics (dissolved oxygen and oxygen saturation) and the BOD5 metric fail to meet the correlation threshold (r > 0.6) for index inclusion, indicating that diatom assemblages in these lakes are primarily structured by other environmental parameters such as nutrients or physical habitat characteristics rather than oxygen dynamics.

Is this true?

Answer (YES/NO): NO